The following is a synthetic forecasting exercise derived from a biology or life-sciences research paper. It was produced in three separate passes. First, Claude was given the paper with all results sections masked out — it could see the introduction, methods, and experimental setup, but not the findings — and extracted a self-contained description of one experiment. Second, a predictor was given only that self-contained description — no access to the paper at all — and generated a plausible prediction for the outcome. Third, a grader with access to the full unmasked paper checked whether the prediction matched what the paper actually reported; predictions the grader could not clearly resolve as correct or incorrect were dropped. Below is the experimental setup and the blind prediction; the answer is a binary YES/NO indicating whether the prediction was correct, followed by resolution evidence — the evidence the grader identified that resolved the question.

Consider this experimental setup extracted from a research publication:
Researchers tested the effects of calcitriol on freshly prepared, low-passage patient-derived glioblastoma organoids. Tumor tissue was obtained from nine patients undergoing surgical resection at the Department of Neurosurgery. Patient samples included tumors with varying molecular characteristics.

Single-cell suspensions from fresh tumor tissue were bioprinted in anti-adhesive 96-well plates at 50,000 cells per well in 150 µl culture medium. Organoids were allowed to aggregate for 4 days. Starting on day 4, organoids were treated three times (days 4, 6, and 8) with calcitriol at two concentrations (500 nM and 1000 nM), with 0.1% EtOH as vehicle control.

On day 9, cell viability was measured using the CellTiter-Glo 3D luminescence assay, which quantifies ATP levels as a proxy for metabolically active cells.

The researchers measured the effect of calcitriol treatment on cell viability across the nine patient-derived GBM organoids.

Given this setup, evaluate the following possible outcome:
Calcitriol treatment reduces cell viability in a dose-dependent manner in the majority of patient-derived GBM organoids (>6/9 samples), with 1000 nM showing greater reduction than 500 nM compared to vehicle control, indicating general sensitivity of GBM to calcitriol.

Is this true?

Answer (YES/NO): NO